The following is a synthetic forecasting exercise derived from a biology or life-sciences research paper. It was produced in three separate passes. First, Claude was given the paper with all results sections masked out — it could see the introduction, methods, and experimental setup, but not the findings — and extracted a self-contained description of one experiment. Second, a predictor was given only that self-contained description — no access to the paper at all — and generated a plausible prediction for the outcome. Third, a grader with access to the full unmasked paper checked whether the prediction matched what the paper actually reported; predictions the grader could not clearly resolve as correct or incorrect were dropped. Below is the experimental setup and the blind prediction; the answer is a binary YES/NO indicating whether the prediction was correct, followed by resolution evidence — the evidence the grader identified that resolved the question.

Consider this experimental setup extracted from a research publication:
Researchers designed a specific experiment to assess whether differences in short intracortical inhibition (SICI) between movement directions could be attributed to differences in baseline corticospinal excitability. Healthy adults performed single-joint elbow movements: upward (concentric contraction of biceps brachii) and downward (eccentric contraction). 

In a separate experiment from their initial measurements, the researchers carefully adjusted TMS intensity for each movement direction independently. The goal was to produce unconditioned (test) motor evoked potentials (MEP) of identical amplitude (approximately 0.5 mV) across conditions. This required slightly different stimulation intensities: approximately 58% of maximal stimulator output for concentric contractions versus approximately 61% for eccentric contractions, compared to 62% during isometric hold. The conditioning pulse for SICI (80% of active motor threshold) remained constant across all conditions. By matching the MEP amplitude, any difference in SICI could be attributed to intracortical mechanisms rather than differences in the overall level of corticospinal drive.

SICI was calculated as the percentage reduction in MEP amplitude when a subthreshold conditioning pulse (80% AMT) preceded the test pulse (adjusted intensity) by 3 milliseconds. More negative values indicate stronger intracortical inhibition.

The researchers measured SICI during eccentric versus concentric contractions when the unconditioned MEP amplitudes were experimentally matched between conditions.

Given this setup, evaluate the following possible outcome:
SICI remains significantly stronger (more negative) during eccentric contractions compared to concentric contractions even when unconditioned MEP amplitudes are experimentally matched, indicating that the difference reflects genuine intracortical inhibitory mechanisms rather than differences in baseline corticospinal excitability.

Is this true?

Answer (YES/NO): YES